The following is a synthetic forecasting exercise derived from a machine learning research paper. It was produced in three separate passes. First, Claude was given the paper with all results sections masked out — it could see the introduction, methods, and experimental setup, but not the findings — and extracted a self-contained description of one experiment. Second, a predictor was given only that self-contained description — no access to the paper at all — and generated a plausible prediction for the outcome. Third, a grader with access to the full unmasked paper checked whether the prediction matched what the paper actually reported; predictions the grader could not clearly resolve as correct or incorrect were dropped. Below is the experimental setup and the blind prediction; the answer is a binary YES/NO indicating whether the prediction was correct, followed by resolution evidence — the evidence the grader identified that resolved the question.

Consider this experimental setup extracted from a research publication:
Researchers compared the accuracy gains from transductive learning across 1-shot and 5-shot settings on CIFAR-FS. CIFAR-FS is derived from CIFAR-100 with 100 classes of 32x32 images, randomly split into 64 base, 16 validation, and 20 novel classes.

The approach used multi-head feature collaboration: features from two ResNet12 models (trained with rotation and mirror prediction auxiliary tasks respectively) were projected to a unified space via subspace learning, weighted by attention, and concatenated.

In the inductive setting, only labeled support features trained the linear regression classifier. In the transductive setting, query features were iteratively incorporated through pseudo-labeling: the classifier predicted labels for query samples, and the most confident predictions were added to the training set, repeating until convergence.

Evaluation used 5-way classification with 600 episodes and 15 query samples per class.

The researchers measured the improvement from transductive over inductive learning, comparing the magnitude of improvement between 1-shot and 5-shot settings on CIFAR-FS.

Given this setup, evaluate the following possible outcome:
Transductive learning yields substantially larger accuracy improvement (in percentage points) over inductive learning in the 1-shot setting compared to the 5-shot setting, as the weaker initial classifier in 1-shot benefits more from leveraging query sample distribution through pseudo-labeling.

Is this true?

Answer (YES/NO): NO